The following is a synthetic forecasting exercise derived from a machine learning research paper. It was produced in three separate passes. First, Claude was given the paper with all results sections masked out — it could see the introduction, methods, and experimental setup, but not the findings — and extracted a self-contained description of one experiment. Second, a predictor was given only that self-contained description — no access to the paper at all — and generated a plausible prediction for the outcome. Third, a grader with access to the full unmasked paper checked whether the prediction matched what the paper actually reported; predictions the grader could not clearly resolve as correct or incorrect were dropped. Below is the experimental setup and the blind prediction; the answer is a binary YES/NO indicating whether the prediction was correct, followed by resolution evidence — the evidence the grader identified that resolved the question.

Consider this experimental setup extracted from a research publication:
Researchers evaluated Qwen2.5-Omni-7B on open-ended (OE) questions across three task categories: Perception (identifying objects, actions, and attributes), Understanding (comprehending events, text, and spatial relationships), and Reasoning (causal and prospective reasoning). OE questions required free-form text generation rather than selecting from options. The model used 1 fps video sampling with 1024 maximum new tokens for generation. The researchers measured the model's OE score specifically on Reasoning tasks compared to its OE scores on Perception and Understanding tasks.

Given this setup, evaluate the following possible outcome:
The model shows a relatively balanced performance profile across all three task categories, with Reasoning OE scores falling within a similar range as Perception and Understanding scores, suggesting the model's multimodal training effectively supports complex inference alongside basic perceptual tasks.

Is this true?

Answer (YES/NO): NO